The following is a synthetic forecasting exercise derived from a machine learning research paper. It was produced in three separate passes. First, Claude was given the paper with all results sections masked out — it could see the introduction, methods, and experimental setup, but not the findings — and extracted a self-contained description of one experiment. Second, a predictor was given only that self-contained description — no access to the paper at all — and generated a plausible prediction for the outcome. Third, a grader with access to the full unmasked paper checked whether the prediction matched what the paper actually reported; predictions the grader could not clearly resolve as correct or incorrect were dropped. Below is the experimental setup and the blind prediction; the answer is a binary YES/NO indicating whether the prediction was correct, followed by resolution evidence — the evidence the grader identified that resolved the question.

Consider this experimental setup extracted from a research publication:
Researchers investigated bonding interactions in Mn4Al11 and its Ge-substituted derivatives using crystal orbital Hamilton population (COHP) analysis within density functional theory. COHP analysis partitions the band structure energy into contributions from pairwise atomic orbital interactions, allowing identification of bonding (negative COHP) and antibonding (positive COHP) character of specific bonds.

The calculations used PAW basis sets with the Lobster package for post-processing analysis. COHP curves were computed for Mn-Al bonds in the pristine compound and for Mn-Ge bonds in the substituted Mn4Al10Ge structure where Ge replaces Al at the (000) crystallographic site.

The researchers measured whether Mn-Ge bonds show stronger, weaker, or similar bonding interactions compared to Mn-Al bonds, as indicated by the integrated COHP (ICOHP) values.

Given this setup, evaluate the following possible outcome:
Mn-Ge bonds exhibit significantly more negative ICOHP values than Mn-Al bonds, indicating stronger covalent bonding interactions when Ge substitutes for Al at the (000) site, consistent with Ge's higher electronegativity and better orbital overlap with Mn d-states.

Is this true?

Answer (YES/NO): YES